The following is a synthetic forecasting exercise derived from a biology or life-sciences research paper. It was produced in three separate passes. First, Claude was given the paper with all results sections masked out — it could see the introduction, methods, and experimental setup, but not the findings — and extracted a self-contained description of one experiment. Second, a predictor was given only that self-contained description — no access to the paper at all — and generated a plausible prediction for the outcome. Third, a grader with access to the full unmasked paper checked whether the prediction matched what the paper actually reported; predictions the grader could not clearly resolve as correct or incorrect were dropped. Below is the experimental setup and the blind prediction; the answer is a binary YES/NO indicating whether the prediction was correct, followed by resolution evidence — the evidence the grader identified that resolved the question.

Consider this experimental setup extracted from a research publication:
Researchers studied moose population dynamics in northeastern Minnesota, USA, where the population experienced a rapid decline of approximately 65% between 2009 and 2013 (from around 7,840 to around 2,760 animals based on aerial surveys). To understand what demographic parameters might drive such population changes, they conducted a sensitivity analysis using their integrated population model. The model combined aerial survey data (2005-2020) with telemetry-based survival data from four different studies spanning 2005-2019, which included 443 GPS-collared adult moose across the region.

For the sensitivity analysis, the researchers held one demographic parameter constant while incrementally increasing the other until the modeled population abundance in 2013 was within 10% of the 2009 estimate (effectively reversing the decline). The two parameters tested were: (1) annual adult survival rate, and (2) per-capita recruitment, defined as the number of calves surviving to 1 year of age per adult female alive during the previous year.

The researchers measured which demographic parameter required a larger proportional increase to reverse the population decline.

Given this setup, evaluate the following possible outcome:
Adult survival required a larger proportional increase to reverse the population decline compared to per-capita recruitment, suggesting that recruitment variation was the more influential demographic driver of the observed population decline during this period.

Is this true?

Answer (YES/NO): NO